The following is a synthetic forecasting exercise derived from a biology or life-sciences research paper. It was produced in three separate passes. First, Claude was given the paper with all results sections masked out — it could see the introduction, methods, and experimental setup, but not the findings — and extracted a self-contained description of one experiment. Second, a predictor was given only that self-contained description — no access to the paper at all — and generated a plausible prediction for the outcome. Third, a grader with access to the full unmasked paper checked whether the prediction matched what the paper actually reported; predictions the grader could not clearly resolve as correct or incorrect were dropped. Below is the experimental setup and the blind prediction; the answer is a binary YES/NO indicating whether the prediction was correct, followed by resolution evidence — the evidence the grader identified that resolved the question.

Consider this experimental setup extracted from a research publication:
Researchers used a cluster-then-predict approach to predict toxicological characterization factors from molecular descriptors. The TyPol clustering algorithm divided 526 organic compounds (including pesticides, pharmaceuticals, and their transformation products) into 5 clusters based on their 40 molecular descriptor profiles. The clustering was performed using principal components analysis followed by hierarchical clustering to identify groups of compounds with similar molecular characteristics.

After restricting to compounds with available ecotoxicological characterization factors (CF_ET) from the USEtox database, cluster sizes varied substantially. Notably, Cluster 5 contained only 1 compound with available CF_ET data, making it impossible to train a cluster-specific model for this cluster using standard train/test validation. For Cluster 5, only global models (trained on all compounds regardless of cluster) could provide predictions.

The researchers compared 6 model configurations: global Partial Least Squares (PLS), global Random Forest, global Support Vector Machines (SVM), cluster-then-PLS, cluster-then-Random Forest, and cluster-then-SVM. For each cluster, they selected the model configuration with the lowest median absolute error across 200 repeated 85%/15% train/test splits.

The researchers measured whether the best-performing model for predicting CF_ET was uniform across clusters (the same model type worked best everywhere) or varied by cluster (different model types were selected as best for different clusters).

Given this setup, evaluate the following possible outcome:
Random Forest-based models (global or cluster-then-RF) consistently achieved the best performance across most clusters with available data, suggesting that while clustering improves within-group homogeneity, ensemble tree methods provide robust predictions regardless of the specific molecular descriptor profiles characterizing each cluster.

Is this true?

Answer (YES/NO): NO